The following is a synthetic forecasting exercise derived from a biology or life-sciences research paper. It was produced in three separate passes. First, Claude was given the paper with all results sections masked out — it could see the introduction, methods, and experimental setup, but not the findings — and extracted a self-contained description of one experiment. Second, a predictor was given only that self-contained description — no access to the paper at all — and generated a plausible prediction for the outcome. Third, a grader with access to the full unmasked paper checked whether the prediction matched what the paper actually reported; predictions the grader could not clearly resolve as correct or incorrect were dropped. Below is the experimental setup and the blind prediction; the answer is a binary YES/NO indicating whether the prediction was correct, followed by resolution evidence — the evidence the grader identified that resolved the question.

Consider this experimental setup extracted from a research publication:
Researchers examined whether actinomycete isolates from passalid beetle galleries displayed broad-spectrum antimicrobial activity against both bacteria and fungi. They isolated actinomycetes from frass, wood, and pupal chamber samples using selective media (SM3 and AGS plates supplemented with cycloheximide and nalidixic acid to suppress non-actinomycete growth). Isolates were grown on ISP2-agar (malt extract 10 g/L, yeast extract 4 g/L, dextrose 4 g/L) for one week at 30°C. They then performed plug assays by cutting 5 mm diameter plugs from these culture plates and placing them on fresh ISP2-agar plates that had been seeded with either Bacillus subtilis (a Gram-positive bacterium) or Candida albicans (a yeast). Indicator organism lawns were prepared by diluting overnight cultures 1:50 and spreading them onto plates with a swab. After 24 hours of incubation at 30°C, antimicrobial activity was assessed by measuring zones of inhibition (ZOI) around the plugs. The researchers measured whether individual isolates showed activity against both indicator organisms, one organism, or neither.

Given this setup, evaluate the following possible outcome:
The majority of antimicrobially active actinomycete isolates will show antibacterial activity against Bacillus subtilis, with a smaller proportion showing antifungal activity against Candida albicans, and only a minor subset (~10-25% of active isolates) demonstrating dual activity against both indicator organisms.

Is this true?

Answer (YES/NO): NO